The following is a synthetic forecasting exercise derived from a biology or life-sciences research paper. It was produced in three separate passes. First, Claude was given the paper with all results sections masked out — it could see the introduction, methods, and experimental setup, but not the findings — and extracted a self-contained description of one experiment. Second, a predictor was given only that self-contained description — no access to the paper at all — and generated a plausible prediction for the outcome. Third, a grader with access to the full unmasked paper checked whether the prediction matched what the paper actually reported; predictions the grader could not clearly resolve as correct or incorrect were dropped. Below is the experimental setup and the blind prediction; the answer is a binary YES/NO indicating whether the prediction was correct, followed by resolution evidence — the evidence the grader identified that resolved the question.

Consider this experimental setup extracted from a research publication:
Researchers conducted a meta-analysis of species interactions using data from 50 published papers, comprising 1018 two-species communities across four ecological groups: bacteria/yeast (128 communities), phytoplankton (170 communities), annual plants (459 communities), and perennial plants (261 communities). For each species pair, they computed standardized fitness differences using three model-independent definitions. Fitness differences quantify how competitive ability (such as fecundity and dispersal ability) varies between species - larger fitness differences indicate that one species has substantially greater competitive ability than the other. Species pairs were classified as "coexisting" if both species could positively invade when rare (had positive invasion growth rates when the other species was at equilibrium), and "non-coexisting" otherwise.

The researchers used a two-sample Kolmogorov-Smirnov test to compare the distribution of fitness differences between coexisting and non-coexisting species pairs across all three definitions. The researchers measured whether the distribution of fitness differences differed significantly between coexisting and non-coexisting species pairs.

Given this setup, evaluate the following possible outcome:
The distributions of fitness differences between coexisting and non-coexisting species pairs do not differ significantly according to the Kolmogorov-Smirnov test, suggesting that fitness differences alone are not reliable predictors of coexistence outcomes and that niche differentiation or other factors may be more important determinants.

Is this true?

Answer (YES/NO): YES